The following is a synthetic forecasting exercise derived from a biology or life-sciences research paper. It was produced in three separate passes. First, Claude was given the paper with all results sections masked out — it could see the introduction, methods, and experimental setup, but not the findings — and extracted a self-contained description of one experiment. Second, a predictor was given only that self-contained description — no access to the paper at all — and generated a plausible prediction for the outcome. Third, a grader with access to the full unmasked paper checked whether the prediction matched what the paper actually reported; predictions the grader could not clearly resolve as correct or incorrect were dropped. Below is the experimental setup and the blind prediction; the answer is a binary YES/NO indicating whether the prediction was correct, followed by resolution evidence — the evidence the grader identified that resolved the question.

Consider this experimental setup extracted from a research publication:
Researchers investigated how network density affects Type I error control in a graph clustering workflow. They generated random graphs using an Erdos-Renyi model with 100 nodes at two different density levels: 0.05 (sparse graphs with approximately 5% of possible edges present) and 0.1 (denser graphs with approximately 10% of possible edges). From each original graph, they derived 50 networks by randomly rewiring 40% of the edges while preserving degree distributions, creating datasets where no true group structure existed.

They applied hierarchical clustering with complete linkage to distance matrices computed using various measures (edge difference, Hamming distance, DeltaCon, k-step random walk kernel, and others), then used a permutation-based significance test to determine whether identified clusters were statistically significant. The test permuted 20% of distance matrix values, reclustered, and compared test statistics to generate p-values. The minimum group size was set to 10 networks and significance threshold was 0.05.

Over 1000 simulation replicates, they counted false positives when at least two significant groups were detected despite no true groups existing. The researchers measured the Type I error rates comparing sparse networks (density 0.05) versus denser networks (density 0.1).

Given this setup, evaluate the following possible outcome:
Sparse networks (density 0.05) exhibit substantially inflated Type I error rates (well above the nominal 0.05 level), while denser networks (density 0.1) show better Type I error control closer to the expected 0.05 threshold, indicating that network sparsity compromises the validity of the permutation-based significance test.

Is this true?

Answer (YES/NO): NO